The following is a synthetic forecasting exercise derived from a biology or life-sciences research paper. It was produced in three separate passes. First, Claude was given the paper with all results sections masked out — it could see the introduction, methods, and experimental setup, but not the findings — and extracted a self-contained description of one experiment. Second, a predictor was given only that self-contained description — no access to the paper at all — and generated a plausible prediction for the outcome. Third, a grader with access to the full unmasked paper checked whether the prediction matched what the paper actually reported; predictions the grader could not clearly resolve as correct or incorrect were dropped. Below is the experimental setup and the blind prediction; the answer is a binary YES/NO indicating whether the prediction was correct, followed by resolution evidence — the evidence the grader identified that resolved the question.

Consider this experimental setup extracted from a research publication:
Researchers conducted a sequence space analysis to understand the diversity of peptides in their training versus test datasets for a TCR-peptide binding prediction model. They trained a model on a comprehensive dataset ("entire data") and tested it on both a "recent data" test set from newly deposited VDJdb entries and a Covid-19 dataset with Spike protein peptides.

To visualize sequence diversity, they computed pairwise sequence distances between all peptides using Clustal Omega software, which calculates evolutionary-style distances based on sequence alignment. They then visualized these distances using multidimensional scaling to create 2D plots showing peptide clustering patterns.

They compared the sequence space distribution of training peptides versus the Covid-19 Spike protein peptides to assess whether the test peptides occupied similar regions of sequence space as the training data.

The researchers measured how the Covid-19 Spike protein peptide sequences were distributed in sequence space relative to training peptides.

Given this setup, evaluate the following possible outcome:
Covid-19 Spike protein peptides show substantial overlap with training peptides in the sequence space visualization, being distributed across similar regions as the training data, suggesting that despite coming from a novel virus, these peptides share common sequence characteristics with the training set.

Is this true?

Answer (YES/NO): NO